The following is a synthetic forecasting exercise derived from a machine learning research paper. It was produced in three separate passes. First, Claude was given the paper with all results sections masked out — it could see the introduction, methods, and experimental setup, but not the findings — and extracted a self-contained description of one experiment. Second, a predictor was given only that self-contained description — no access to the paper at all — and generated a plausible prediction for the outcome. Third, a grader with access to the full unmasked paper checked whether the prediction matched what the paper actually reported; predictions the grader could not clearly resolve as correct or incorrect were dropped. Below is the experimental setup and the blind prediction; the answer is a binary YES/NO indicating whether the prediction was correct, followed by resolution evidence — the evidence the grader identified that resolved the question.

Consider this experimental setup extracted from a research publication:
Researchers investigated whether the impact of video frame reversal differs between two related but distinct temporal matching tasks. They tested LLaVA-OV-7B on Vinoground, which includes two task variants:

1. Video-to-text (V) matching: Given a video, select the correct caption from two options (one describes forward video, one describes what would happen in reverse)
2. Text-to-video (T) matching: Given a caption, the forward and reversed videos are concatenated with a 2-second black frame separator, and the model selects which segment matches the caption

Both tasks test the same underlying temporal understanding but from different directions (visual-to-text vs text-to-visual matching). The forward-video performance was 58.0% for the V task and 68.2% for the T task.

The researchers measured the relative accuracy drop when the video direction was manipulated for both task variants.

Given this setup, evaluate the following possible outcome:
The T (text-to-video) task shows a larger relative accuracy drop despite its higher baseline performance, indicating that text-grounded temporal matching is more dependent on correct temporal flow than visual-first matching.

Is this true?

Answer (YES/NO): YES